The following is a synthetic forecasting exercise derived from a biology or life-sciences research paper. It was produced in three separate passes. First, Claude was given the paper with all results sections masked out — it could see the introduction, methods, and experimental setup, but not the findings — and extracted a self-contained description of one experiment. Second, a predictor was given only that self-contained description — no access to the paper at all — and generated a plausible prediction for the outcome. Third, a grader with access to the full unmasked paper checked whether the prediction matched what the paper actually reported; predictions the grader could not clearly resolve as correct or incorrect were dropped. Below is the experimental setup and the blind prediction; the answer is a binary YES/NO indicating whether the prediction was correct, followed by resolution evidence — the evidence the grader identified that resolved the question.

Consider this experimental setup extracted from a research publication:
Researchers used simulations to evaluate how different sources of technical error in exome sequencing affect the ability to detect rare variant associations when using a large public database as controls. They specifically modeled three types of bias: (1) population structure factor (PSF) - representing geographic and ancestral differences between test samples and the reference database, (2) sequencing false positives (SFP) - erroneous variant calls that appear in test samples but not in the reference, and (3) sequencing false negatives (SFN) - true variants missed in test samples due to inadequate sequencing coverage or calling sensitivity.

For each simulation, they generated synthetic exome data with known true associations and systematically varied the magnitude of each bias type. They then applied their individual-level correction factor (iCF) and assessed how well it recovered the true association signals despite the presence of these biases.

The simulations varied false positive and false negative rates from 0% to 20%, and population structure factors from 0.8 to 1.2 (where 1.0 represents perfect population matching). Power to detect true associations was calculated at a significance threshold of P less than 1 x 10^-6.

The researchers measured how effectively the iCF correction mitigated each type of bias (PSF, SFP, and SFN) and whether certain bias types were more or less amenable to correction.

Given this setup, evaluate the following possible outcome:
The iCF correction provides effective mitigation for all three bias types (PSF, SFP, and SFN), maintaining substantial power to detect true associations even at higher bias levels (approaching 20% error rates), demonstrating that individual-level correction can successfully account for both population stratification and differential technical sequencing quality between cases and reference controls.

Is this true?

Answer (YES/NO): NO